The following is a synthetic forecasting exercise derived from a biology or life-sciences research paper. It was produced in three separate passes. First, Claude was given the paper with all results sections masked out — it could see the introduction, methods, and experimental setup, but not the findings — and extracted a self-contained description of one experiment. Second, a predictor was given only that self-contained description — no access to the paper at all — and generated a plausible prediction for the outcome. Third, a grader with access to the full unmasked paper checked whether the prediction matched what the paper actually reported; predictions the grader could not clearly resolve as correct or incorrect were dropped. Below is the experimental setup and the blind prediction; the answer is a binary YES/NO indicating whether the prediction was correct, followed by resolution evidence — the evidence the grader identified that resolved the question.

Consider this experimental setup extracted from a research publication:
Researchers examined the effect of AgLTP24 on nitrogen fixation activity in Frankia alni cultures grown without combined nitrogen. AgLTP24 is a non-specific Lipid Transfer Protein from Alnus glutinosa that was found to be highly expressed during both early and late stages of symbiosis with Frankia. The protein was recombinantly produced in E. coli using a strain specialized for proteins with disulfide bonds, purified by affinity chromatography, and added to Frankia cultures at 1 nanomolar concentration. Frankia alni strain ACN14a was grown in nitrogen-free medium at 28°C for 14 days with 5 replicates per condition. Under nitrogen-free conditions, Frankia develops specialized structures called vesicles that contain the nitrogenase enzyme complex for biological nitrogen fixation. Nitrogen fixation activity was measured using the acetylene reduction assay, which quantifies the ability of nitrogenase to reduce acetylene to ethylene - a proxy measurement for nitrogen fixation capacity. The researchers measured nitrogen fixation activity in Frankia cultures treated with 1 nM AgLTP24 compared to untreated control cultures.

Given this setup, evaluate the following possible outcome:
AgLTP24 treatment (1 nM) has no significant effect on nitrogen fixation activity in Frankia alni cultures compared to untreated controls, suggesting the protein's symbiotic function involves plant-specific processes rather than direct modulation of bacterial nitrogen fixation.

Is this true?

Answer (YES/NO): NO